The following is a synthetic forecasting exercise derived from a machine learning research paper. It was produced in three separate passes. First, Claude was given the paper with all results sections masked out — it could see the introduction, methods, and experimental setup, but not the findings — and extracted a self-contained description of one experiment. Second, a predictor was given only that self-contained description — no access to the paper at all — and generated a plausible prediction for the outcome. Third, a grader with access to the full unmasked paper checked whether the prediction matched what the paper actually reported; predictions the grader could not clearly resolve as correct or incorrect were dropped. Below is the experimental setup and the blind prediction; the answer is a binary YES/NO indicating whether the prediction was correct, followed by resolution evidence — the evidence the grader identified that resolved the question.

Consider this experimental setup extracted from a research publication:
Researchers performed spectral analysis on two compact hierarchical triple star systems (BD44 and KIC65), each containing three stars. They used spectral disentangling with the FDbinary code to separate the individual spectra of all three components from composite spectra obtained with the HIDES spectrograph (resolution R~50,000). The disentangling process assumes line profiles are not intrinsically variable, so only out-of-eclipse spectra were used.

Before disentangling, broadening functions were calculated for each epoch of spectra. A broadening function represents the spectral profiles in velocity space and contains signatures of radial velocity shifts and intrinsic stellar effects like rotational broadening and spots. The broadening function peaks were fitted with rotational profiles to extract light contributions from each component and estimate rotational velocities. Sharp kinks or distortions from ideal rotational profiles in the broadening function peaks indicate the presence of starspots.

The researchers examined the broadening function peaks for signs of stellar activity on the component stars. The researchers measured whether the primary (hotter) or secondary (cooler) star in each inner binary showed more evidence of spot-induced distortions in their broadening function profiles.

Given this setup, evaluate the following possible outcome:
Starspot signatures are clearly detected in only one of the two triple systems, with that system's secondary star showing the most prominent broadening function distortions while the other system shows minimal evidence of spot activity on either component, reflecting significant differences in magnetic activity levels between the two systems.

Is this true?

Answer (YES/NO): NO